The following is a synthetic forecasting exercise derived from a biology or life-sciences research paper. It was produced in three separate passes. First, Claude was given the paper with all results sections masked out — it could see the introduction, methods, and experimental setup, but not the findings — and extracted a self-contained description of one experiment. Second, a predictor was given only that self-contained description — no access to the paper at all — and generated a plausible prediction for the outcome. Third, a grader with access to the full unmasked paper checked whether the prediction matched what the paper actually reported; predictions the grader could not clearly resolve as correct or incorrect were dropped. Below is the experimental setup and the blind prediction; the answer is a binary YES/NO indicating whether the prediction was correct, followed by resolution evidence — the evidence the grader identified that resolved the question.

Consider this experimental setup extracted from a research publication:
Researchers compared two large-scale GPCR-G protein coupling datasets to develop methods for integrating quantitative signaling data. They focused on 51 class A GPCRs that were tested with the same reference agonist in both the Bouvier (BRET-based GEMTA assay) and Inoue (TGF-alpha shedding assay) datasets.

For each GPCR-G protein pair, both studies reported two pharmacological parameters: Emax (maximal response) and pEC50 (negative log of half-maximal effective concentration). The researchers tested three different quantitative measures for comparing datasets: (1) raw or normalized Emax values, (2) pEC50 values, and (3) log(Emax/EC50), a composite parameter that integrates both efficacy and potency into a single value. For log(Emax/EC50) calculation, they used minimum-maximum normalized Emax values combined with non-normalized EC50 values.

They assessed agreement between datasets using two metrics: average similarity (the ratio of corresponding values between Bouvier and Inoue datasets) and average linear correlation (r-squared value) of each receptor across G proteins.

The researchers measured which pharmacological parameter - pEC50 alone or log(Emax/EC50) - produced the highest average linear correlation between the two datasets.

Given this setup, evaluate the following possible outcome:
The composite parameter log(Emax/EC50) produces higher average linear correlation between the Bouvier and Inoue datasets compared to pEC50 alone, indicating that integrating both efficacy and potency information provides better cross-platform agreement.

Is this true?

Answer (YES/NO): YES